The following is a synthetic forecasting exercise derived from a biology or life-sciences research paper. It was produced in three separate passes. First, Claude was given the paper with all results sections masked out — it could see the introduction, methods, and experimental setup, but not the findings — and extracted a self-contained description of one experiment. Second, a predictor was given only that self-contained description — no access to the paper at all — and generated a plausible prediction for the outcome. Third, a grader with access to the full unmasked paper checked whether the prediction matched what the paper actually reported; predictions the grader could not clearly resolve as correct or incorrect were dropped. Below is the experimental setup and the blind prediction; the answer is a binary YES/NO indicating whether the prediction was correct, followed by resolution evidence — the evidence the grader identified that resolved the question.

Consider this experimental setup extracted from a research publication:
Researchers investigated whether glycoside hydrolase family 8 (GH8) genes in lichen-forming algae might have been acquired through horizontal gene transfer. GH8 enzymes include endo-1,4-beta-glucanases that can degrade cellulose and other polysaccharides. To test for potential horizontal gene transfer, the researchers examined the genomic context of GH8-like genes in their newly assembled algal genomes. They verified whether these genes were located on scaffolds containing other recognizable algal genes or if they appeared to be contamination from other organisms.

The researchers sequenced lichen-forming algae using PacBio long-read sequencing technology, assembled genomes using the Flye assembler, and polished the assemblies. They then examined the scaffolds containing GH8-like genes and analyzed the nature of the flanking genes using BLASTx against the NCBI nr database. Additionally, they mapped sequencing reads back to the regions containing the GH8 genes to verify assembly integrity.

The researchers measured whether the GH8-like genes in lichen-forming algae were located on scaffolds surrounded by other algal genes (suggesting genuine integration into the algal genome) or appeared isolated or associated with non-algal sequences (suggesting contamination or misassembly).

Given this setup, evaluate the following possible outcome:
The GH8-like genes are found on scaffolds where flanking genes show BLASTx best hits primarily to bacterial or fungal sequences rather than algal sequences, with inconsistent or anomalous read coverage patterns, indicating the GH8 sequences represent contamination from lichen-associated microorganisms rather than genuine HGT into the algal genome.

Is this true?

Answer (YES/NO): NO